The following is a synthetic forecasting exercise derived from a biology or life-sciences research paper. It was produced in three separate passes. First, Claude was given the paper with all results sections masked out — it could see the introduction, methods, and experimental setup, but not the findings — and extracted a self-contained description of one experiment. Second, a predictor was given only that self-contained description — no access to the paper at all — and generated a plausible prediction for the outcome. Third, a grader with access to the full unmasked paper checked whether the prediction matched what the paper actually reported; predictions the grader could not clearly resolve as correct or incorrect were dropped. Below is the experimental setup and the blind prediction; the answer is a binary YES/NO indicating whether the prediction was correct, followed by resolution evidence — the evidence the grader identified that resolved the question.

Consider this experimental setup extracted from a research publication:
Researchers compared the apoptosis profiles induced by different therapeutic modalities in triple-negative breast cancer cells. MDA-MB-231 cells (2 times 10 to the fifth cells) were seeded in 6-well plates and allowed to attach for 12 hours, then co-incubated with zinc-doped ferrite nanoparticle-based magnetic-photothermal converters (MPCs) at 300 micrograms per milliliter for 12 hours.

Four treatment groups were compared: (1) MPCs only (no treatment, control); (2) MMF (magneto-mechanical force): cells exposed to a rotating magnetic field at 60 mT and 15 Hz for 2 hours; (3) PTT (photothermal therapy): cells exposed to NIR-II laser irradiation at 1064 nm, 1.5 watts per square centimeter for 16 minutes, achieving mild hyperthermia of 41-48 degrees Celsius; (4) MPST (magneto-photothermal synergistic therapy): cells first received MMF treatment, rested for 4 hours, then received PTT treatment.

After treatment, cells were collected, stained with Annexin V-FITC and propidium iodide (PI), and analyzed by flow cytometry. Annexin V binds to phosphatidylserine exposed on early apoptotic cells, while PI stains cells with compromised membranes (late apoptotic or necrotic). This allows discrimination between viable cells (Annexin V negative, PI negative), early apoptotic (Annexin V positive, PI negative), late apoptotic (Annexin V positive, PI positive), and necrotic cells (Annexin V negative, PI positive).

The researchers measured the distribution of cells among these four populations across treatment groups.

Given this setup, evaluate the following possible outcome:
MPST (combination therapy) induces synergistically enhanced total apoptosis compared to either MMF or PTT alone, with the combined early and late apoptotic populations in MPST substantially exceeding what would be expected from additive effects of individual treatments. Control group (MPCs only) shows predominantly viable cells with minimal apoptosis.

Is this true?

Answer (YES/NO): NO